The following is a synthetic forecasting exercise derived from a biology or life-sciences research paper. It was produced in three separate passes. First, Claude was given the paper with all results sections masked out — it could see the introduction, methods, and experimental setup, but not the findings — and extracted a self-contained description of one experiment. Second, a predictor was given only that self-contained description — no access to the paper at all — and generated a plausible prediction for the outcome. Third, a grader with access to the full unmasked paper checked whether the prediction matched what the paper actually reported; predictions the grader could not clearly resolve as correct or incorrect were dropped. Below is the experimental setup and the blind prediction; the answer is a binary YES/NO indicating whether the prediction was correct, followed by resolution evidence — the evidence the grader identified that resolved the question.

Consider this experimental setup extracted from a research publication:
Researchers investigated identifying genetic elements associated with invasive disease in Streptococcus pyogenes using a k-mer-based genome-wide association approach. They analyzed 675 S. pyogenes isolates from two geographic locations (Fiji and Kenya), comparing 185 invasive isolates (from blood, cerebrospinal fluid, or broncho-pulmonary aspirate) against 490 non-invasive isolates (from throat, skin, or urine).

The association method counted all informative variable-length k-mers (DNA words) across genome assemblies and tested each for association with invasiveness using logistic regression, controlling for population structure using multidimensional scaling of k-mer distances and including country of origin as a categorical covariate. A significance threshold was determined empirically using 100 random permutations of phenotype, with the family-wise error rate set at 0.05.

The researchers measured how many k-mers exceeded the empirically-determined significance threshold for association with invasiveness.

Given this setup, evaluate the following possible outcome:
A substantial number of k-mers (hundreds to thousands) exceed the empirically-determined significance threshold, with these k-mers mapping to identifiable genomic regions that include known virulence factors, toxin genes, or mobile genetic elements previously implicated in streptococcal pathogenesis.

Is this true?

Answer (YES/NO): NO